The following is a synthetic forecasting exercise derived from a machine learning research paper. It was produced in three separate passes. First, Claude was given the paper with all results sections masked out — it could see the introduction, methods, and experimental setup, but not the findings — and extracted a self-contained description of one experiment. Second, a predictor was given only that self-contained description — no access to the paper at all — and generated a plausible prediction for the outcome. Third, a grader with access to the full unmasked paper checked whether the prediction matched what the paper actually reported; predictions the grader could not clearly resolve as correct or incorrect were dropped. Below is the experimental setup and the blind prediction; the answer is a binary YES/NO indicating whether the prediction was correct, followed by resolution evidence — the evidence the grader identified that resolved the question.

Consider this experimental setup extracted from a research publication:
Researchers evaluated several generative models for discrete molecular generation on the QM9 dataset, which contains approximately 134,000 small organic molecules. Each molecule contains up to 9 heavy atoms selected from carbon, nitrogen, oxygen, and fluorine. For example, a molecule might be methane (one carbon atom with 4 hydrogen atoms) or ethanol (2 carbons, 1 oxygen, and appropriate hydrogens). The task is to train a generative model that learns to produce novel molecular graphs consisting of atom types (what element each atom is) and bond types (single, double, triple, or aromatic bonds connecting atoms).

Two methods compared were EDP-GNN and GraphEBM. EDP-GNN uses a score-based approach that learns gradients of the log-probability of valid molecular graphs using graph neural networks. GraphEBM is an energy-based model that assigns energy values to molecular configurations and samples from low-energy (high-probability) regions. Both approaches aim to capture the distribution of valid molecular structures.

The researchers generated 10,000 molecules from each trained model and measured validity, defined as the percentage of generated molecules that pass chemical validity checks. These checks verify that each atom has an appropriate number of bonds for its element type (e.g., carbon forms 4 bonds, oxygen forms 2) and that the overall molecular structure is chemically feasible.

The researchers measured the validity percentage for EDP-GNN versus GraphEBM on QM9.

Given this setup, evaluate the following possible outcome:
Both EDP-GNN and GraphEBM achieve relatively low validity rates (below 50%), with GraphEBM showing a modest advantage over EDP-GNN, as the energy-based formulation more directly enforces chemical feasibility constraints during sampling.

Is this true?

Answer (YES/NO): NO